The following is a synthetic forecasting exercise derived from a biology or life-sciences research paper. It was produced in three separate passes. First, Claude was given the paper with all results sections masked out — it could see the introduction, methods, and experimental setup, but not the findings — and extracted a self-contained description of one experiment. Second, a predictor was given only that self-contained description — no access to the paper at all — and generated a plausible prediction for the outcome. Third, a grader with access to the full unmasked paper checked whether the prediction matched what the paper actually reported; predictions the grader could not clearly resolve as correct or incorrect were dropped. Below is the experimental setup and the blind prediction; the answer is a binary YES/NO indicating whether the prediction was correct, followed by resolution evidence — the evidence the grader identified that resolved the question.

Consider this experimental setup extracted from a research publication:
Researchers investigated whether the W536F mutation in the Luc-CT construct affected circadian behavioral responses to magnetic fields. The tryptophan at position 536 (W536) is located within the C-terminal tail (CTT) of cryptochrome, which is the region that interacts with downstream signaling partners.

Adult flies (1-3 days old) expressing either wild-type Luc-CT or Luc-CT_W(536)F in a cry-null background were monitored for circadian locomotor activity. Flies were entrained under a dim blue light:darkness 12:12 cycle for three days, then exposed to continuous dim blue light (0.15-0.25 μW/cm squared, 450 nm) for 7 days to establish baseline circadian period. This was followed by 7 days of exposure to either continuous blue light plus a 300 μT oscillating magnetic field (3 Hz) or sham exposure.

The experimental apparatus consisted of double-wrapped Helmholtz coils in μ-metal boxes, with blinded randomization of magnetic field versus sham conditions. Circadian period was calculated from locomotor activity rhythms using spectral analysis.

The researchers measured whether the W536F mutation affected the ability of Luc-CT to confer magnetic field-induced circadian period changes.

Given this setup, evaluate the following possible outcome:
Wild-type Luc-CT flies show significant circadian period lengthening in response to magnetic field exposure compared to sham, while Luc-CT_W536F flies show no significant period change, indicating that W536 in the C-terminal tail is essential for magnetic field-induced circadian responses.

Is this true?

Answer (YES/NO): NO